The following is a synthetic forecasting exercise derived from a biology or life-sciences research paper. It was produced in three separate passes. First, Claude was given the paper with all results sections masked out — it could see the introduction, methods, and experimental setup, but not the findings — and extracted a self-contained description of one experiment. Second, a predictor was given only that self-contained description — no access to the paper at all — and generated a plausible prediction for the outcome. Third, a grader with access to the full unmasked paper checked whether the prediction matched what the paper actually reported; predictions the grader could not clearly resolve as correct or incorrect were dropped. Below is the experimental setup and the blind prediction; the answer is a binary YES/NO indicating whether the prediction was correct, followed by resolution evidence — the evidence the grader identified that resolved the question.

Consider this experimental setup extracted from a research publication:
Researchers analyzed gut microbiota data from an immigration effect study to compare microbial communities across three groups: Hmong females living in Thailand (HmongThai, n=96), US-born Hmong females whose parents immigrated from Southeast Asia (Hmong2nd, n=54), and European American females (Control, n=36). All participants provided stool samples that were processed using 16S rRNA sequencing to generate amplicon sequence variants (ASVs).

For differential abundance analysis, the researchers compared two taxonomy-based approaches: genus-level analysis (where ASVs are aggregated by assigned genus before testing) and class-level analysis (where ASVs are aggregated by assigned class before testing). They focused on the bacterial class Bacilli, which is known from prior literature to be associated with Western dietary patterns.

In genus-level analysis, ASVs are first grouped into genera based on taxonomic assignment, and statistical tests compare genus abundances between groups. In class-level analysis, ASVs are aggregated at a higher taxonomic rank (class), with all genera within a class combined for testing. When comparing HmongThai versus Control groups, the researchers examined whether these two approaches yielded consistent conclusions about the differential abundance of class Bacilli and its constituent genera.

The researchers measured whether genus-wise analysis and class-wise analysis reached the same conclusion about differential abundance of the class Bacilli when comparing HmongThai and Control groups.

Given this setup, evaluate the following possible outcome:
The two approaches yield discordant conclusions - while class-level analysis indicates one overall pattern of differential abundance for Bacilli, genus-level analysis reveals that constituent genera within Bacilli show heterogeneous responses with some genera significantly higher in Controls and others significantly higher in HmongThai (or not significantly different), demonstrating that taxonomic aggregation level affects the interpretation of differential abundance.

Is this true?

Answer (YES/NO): YES